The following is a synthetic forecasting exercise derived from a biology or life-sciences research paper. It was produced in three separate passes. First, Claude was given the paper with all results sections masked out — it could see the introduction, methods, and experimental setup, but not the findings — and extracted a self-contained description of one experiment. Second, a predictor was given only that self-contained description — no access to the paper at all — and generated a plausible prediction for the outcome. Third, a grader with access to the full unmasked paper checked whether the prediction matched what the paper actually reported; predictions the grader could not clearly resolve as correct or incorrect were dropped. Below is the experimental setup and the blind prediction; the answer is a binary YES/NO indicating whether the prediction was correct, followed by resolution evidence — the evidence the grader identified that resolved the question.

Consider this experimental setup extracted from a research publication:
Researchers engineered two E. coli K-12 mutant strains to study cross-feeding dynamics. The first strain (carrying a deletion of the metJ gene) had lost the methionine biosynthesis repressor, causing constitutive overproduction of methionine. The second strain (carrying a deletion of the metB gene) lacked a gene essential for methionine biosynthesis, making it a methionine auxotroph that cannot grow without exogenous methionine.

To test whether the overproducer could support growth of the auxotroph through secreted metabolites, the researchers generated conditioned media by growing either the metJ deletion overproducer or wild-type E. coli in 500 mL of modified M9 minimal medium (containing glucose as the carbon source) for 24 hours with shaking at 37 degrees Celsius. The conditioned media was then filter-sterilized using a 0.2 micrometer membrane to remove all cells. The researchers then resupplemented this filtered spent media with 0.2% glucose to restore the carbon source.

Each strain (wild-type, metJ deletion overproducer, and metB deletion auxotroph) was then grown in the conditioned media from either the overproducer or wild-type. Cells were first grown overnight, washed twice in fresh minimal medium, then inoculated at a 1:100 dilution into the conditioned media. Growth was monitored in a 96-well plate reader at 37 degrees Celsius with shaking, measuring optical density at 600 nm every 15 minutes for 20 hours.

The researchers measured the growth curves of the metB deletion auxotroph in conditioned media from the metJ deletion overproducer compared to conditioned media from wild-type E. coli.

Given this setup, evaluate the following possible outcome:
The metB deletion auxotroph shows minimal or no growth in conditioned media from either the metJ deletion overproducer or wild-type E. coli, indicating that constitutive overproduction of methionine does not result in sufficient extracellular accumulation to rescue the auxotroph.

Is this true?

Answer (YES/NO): NO